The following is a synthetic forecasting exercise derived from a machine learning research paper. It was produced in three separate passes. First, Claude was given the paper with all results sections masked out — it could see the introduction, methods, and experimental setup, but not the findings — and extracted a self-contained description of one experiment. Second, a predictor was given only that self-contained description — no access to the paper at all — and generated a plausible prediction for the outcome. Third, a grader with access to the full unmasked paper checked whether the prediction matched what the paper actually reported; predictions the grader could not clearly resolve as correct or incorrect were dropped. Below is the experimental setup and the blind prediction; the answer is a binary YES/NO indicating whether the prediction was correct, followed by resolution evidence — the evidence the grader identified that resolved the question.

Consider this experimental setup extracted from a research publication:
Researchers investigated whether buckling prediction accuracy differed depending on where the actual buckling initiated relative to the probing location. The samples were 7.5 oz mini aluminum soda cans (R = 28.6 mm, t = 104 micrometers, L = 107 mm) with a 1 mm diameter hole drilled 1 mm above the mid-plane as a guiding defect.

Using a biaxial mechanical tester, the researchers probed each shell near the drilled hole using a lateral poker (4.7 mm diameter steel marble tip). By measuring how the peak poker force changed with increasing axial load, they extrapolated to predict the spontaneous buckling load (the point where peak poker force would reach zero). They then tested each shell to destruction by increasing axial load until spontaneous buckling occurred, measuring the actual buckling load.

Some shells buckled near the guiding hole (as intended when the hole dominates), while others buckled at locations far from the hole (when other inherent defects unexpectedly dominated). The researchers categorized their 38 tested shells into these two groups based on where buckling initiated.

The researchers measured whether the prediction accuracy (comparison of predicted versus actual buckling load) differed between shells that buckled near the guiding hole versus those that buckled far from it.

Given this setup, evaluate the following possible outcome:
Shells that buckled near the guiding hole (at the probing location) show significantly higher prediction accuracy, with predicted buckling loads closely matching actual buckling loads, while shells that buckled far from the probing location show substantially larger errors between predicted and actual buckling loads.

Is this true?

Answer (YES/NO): YES